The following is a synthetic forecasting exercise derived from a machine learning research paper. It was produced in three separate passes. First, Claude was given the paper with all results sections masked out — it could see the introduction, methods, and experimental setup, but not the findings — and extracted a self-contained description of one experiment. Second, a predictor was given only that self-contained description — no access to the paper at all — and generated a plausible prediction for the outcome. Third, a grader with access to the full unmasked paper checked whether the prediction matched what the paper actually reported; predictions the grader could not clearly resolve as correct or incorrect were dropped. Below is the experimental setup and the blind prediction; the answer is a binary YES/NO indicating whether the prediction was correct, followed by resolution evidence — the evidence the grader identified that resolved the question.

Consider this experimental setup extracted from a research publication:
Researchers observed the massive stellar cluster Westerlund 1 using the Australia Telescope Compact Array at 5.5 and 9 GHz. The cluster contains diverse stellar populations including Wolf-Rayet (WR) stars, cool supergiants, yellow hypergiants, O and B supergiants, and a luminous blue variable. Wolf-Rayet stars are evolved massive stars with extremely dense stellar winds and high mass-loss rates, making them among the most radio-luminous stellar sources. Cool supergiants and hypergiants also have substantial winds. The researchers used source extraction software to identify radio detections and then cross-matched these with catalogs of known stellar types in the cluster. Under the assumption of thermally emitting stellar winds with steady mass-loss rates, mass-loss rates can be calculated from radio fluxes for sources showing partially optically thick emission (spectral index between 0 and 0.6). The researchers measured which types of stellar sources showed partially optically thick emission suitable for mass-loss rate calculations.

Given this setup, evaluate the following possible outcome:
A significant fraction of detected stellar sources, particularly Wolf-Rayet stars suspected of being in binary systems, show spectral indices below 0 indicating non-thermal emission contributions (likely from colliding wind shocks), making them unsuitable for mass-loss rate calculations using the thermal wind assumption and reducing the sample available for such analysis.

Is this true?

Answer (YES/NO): NO